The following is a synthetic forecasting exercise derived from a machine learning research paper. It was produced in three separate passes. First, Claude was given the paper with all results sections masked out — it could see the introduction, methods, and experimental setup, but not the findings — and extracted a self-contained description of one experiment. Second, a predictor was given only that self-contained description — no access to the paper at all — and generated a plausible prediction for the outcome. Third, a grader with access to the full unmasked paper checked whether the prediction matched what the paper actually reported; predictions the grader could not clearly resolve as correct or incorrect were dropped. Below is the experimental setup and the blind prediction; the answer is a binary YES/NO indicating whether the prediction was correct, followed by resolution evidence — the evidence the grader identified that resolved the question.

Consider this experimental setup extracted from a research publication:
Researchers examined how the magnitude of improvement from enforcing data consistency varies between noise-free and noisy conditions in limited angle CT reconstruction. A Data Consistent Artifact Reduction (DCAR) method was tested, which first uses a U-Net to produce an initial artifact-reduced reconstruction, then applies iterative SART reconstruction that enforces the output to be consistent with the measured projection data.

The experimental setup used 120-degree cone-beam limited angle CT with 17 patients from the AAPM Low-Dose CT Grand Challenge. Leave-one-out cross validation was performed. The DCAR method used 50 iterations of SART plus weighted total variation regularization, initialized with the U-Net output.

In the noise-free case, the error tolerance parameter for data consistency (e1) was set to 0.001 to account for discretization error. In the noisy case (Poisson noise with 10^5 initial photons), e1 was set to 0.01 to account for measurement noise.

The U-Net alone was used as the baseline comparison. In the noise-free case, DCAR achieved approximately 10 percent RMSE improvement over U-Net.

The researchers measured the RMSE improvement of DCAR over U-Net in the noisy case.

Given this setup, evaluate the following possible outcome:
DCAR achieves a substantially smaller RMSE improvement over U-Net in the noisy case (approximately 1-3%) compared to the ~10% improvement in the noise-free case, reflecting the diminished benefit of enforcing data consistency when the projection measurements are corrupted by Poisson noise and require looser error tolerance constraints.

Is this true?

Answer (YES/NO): NO